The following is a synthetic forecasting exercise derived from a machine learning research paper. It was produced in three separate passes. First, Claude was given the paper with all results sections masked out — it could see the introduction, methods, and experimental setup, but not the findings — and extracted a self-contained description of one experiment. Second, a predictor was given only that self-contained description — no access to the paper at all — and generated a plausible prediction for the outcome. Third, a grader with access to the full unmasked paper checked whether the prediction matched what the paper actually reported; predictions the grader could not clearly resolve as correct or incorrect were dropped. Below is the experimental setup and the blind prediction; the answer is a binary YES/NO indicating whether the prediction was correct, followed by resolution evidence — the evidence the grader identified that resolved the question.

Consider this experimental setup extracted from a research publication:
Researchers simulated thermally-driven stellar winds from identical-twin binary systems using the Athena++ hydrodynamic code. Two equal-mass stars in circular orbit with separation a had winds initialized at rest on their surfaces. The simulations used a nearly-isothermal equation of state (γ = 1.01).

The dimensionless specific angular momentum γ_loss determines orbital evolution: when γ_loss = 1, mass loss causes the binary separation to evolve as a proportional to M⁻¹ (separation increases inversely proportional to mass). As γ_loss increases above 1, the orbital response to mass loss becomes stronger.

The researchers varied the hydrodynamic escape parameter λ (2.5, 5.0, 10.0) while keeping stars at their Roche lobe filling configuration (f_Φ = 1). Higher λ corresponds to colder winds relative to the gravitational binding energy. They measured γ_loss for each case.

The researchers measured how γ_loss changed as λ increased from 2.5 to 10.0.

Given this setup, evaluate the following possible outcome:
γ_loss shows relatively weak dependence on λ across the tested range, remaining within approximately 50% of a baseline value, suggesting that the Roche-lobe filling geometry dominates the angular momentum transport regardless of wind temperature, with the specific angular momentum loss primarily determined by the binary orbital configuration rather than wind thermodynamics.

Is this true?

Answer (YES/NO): NO